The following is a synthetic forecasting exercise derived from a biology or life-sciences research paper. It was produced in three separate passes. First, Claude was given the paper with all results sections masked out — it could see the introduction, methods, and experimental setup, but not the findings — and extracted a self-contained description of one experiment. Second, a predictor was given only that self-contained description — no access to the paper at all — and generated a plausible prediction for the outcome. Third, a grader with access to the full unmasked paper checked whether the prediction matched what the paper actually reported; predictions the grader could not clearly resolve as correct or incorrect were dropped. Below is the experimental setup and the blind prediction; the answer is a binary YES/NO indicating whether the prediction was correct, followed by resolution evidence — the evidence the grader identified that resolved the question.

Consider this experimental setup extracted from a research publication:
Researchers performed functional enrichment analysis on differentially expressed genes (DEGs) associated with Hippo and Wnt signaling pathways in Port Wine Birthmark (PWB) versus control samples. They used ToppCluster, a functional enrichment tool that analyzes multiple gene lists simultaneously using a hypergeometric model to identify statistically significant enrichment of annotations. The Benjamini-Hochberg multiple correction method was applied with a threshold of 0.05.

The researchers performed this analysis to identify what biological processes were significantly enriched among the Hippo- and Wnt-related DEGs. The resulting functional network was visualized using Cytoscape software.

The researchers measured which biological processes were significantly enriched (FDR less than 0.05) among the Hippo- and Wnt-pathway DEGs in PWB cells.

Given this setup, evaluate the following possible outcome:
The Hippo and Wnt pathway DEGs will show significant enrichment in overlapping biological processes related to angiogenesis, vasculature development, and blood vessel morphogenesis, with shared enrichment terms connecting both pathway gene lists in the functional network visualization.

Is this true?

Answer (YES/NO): YES